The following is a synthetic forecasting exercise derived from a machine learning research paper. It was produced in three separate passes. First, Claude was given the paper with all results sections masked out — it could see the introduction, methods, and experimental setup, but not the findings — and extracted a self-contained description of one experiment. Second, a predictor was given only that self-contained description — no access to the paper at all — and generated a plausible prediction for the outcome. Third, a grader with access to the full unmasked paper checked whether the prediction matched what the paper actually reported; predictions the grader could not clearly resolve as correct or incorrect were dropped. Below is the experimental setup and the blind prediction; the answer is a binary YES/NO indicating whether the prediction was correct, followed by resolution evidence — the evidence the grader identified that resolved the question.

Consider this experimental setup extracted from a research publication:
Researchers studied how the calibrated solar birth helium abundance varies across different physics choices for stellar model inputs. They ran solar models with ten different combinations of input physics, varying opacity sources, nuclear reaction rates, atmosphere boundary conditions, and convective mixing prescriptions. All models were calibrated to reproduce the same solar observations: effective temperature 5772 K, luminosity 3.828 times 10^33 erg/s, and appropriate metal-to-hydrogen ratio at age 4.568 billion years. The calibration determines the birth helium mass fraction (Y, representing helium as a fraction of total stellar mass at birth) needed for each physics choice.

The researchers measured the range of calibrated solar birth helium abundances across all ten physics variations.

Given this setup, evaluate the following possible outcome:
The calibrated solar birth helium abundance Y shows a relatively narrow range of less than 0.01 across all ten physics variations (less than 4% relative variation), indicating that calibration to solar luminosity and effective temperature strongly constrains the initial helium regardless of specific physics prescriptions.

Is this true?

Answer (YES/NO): YES